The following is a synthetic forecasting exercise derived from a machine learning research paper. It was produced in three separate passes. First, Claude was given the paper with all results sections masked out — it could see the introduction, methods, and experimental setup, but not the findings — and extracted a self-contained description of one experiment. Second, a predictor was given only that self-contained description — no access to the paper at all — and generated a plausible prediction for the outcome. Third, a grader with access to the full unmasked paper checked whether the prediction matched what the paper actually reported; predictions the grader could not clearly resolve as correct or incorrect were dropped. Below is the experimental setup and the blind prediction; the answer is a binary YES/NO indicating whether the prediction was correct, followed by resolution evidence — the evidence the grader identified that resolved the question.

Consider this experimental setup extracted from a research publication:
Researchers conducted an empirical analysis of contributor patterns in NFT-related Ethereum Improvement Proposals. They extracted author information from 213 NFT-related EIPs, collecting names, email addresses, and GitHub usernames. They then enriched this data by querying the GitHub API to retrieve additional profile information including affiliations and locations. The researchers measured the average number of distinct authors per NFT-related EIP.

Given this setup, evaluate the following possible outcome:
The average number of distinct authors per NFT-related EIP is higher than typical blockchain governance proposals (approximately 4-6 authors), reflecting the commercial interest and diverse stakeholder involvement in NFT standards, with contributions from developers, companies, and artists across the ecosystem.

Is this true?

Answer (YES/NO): NO